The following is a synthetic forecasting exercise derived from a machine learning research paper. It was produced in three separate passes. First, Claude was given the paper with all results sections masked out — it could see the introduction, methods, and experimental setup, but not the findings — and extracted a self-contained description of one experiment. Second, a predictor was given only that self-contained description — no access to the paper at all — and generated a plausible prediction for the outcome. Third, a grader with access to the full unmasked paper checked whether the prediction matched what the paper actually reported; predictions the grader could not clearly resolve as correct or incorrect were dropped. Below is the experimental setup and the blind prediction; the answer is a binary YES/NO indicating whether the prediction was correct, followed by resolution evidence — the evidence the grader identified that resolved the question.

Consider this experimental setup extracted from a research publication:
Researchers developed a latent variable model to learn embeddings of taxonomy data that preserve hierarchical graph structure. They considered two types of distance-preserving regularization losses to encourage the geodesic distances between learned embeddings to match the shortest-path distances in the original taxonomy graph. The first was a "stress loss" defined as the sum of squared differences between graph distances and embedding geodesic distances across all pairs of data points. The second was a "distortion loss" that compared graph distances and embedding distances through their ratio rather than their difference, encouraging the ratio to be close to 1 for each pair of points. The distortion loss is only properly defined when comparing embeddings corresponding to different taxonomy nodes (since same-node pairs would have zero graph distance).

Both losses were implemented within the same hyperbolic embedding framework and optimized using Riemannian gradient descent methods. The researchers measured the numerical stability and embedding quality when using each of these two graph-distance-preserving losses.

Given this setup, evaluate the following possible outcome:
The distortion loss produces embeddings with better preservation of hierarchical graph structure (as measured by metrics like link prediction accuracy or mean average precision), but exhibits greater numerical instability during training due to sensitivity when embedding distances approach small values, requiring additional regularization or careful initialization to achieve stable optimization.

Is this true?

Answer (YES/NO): NO